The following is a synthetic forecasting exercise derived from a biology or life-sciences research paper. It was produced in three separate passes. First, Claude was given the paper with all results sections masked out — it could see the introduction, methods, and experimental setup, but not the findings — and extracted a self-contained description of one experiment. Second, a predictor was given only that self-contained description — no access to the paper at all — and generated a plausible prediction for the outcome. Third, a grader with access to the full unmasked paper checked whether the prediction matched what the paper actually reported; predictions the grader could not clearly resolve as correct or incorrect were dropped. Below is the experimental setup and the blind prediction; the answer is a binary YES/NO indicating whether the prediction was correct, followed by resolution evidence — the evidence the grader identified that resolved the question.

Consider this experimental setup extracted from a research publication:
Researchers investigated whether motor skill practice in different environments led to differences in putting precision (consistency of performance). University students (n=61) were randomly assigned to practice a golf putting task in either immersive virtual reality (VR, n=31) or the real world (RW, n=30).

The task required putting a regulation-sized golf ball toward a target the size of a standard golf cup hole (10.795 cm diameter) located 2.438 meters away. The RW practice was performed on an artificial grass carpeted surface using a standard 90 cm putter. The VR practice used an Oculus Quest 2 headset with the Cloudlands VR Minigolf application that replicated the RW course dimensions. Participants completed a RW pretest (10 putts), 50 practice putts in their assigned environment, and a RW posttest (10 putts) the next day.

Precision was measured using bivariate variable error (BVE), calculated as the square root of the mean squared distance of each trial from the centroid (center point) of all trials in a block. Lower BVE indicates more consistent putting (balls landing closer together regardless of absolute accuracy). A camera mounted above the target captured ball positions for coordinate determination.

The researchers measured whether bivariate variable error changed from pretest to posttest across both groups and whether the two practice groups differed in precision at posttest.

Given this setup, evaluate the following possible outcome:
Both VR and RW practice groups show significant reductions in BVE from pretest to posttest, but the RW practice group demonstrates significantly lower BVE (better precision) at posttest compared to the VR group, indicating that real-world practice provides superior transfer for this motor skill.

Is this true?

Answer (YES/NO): NO